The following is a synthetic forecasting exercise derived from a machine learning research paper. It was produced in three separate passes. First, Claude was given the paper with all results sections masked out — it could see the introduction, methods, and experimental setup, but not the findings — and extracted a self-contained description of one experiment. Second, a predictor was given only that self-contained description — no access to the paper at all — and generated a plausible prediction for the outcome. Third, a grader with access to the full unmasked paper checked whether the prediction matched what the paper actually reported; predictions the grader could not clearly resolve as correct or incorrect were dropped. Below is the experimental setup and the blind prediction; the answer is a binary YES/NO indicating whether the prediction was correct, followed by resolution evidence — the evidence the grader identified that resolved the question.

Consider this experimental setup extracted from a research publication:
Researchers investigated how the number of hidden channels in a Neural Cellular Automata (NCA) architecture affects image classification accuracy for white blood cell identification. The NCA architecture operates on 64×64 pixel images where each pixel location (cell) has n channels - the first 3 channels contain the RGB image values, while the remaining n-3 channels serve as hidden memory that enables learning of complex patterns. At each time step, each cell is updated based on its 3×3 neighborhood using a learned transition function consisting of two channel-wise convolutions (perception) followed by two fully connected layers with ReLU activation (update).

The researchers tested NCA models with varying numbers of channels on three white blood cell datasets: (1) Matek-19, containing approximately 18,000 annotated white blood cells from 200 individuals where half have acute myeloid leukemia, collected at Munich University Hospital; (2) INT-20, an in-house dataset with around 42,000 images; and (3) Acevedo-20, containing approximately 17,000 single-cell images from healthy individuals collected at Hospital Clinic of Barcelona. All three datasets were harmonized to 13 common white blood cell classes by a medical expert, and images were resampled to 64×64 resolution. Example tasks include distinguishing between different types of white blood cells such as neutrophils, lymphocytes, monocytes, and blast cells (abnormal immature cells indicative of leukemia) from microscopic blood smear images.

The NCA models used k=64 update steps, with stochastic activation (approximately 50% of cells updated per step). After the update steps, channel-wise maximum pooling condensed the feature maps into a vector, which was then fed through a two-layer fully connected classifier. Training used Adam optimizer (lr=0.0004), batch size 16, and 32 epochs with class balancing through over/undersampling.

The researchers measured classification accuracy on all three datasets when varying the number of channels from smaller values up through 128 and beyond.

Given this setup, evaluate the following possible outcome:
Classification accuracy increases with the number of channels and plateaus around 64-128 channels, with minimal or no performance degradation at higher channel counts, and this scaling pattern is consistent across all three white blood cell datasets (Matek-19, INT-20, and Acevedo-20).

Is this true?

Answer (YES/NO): NO